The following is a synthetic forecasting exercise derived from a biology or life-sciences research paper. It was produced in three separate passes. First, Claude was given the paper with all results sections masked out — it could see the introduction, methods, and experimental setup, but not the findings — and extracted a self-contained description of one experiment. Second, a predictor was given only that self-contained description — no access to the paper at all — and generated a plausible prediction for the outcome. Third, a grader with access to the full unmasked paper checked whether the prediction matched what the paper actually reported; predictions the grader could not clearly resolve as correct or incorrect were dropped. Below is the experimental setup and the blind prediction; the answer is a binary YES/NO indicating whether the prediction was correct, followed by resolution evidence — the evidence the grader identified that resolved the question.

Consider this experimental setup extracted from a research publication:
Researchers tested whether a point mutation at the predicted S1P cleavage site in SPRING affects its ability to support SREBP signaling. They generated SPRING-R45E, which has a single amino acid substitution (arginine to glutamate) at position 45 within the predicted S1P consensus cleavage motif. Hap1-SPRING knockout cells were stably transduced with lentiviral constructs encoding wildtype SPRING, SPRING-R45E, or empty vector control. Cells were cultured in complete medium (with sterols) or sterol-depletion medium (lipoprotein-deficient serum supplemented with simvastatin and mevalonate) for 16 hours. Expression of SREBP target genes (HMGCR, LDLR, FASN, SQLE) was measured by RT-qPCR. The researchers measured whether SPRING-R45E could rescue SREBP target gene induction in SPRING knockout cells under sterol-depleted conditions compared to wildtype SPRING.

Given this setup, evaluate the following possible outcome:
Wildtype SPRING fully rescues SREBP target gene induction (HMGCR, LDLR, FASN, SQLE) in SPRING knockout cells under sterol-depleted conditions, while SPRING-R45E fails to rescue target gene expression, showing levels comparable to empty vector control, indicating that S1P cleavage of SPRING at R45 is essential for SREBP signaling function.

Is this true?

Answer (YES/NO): NO